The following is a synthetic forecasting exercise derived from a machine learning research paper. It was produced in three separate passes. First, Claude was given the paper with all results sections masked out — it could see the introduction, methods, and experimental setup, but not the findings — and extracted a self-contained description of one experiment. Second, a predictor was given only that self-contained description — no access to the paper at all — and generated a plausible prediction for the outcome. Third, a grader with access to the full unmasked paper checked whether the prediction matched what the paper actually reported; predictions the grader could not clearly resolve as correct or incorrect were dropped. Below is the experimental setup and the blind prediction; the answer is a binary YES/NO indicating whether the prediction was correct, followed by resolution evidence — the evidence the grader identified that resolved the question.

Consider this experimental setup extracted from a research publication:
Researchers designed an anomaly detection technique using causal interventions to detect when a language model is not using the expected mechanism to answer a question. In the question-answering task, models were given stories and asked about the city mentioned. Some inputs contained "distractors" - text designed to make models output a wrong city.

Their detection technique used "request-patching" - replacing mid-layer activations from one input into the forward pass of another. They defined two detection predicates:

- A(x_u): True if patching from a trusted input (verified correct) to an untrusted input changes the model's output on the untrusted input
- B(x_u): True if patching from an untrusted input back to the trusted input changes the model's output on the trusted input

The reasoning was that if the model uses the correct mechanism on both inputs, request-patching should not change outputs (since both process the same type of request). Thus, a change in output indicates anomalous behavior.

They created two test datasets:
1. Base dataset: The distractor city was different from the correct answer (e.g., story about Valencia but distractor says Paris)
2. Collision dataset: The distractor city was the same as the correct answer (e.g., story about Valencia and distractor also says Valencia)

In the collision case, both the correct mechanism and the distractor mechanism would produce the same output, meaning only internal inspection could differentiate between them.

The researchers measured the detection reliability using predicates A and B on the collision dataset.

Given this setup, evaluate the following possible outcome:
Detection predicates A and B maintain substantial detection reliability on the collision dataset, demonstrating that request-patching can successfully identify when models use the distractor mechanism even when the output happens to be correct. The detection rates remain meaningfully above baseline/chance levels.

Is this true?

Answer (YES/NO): NO